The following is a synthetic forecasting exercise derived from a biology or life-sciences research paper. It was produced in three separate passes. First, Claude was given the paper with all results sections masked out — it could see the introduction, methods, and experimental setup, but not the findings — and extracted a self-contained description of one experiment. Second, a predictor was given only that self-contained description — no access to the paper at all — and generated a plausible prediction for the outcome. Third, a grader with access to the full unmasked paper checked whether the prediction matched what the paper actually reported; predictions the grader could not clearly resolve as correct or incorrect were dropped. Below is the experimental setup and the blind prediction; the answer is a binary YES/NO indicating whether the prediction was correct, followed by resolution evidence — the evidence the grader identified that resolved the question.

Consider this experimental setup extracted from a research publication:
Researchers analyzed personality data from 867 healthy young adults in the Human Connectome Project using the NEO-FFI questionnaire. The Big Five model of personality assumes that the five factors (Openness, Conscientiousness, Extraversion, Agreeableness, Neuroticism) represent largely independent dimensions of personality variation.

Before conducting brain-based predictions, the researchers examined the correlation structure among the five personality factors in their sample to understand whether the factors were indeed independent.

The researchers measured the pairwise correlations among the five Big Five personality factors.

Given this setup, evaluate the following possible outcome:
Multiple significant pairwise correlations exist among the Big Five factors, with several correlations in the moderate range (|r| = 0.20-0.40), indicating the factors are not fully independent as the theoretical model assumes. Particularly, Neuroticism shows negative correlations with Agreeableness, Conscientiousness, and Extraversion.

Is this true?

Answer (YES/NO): YES